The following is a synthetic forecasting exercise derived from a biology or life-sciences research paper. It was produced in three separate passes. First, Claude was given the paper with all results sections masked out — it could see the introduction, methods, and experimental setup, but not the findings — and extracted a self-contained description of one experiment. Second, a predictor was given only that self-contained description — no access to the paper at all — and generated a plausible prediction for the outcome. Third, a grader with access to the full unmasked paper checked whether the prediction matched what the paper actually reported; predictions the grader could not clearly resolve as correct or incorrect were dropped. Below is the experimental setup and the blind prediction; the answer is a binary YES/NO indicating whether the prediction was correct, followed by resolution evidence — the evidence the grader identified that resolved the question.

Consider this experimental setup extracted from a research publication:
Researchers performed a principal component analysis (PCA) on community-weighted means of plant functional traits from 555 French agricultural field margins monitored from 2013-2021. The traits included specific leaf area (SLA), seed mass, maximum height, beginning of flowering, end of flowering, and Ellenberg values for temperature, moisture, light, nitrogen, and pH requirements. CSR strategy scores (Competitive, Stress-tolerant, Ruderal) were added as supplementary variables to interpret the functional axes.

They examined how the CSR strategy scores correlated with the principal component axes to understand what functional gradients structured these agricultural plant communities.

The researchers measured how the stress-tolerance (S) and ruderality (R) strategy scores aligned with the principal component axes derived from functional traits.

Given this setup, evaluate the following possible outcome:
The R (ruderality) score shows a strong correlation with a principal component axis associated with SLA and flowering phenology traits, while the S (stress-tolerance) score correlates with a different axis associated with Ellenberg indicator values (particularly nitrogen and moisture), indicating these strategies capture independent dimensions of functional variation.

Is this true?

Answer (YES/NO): NO